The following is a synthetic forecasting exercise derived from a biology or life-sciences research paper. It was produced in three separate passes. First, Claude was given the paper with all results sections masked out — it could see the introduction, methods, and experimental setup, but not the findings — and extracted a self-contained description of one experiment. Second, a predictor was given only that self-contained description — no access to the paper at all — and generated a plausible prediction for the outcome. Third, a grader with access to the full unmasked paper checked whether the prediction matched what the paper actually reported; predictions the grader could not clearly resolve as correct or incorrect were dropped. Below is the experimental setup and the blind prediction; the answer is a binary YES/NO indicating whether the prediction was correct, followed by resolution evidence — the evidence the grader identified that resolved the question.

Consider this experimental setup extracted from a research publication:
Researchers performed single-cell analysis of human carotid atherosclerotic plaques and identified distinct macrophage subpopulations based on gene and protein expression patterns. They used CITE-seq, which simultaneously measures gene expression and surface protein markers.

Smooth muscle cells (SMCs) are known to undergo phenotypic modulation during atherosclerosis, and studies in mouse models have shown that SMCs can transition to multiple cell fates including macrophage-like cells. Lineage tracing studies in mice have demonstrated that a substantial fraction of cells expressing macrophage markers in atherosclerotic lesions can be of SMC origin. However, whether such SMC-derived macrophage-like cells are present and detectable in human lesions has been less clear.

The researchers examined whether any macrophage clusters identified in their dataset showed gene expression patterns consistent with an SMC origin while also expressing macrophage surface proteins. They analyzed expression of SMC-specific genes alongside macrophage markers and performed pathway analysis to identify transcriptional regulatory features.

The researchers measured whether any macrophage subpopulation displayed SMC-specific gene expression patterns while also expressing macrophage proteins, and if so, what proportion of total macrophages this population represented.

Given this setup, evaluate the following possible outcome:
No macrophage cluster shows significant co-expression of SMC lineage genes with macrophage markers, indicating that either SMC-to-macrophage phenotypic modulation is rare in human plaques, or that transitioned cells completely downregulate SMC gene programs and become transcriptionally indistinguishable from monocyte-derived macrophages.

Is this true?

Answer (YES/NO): NO